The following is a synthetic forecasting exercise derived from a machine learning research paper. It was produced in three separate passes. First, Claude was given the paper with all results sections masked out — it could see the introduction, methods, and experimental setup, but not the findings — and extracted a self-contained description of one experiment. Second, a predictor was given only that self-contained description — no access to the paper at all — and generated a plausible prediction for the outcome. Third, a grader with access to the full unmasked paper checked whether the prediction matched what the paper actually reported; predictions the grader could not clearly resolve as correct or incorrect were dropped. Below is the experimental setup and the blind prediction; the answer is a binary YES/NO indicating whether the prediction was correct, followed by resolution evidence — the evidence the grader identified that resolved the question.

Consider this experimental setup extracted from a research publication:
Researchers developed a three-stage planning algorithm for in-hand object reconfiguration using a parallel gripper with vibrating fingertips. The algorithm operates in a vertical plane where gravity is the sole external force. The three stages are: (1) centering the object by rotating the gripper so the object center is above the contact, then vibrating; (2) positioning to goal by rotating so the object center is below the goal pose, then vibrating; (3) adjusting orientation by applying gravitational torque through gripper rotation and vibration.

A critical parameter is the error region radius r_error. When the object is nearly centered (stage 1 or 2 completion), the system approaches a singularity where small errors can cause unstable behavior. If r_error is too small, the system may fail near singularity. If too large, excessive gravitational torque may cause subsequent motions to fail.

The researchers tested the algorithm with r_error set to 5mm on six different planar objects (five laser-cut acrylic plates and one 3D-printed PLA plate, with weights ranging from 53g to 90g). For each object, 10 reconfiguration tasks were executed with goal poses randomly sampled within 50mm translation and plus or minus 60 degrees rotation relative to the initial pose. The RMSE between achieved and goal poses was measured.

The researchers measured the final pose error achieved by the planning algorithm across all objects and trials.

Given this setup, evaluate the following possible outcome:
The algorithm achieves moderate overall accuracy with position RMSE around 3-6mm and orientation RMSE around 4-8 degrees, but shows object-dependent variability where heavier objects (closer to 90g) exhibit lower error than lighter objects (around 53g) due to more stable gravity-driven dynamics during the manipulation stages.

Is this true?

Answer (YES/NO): NO